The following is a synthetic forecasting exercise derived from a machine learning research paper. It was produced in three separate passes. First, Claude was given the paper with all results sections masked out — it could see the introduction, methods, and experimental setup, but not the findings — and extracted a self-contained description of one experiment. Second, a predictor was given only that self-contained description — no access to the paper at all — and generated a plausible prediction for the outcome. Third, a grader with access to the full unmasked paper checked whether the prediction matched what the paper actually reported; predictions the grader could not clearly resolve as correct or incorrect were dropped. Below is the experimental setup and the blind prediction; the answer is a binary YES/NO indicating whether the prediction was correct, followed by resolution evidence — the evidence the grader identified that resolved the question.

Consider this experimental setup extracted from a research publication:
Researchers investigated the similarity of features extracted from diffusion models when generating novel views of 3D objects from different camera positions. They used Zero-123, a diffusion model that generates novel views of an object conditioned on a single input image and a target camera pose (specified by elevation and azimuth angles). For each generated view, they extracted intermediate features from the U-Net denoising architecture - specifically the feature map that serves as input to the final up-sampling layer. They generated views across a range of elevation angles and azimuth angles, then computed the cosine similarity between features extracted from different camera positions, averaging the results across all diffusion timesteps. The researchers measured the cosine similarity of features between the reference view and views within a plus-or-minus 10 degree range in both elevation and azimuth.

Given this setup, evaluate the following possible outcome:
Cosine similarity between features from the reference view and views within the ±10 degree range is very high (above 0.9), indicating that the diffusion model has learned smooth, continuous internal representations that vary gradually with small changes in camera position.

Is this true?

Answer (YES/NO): NO